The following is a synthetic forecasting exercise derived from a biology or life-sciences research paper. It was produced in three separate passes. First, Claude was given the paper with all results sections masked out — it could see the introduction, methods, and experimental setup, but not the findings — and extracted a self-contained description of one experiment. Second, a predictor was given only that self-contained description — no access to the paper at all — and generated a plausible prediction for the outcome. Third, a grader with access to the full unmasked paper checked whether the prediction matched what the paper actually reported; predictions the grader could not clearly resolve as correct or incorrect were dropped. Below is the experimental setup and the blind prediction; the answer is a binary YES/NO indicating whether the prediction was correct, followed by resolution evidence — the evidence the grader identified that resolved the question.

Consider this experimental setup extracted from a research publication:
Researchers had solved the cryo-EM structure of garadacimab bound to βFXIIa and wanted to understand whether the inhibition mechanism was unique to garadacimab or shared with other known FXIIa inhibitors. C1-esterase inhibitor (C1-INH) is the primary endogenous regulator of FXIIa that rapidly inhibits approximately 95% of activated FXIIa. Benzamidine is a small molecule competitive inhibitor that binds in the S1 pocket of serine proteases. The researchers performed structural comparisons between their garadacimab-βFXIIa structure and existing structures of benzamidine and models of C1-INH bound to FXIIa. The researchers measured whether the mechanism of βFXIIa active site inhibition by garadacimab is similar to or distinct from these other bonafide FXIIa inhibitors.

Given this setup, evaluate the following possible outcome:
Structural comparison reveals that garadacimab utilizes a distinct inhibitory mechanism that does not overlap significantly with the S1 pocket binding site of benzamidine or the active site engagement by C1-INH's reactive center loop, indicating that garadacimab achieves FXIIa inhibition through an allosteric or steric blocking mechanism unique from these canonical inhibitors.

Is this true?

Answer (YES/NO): NO